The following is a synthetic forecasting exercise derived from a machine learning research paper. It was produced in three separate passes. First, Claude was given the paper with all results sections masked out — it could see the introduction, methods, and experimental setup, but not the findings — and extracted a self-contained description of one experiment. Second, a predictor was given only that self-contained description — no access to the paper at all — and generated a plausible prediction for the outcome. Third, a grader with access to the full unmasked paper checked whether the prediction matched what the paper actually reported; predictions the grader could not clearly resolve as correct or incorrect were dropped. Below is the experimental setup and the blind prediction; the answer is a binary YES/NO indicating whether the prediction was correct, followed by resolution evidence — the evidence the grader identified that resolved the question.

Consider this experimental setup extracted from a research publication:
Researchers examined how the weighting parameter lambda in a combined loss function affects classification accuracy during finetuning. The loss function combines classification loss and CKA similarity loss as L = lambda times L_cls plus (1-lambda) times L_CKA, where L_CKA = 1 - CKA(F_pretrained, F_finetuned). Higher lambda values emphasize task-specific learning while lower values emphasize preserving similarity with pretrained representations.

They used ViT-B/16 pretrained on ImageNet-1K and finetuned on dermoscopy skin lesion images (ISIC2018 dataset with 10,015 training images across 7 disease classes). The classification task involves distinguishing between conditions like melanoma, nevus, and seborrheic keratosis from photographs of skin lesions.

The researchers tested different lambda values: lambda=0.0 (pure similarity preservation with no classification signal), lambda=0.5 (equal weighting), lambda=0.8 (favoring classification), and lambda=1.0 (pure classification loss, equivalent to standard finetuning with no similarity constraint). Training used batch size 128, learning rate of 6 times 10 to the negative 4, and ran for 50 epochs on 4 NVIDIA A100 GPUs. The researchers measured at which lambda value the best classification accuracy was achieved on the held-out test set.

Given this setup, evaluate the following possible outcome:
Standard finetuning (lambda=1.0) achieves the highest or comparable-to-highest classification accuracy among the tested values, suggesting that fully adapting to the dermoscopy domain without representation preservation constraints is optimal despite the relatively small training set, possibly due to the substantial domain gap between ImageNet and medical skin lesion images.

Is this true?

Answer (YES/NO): YES